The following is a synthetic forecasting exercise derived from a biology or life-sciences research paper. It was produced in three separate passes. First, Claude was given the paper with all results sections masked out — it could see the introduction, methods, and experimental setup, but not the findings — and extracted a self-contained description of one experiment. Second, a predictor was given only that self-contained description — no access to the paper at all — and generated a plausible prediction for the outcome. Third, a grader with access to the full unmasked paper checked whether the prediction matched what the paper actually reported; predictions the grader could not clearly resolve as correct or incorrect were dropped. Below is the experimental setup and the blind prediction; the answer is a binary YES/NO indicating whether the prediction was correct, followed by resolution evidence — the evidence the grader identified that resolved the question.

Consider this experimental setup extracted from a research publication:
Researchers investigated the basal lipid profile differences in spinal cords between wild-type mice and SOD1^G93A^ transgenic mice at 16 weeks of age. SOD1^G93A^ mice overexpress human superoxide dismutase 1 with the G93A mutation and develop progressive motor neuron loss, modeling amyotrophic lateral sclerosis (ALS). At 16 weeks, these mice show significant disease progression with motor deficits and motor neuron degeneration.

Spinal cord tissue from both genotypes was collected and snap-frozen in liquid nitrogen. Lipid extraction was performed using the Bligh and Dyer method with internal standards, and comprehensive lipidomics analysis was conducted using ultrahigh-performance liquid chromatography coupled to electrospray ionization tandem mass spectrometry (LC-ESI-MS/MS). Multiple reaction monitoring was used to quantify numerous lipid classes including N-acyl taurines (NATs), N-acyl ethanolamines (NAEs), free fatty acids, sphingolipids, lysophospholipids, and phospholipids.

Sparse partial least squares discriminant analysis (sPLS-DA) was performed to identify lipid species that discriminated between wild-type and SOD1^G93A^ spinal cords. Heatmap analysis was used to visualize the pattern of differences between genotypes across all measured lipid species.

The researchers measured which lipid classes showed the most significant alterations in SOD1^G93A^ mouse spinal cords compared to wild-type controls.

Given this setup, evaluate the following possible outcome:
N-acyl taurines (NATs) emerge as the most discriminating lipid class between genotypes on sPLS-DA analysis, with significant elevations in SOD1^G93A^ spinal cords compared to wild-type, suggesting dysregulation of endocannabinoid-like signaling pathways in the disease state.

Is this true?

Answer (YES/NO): YES